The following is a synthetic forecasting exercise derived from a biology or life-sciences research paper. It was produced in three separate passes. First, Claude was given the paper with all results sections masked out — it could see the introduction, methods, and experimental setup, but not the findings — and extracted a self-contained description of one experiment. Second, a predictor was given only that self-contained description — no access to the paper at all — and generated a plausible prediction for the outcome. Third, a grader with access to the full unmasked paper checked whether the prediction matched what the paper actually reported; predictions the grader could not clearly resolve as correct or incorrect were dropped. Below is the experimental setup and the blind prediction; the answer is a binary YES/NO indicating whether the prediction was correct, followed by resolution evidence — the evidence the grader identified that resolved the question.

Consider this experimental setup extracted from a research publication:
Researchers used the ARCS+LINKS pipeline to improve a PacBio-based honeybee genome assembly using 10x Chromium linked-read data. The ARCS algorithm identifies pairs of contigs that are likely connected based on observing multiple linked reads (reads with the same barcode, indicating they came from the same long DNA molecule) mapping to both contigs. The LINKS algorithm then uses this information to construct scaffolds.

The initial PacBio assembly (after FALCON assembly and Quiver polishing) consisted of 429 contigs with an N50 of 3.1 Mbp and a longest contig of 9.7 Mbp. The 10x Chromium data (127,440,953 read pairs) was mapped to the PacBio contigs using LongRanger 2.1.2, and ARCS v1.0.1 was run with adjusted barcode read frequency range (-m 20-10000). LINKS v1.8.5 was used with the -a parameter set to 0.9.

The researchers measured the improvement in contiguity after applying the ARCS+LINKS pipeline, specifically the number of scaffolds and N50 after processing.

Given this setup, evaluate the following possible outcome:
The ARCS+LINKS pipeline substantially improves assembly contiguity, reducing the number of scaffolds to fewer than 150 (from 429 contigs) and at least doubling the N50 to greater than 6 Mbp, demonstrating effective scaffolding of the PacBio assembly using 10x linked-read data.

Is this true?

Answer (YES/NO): NO